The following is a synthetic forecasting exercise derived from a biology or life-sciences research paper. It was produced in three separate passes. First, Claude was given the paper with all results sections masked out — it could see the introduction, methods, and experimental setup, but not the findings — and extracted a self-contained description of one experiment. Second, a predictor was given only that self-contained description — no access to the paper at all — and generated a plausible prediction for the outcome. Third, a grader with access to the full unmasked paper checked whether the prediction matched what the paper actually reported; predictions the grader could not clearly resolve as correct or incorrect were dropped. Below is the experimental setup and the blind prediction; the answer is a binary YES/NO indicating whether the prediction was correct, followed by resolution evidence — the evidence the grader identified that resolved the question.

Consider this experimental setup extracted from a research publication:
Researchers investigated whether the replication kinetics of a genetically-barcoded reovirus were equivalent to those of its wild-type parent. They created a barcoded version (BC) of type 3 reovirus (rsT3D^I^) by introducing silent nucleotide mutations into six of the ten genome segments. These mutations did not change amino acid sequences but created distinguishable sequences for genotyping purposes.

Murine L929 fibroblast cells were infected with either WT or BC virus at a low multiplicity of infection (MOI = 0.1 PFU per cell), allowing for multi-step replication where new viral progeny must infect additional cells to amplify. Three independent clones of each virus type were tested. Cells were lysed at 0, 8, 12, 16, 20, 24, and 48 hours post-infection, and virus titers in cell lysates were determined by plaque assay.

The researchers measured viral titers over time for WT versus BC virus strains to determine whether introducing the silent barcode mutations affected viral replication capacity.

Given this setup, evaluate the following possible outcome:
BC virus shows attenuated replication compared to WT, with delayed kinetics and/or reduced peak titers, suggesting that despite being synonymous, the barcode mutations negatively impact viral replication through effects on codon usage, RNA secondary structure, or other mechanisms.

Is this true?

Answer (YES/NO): NO